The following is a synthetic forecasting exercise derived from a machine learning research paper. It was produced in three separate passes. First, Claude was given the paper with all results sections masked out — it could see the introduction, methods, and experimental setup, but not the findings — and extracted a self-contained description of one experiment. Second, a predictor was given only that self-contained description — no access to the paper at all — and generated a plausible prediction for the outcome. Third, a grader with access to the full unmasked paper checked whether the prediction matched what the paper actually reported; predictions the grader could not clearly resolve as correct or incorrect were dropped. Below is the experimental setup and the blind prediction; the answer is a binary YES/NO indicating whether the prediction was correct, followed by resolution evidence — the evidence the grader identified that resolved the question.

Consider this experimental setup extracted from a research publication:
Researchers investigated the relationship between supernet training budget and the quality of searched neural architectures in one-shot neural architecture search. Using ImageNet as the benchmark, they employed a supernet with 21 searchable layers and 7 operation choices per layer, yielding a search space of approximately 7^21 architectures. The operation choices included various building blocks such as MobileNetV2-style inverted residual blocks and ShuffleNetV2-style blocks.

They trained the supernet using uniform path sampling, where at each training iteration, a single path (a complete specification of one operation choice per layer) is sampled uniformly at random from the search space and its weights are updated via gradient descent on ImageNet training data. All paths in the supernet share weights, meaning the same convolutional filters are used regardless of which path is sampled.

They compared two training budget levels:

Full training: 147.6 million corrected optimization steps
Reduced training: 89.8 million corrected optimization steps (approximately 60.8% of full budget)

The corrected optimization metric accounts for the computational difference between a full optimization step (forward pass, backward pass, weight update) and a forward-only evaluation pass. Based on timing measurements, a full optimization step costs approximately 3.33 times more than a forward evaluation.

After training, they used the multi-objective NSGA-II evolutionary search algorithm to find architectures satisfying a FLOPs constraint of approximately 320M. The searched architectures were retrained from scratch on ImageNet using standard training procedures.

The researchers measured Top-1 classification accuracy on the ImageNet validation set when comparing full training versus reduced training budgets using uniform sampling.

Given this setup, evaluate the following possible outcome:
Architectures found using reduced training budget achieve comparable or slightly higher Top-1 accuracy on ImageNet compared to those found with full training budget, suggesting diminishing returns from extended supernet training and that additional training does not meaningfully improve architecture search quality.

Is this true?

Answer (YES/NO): NO